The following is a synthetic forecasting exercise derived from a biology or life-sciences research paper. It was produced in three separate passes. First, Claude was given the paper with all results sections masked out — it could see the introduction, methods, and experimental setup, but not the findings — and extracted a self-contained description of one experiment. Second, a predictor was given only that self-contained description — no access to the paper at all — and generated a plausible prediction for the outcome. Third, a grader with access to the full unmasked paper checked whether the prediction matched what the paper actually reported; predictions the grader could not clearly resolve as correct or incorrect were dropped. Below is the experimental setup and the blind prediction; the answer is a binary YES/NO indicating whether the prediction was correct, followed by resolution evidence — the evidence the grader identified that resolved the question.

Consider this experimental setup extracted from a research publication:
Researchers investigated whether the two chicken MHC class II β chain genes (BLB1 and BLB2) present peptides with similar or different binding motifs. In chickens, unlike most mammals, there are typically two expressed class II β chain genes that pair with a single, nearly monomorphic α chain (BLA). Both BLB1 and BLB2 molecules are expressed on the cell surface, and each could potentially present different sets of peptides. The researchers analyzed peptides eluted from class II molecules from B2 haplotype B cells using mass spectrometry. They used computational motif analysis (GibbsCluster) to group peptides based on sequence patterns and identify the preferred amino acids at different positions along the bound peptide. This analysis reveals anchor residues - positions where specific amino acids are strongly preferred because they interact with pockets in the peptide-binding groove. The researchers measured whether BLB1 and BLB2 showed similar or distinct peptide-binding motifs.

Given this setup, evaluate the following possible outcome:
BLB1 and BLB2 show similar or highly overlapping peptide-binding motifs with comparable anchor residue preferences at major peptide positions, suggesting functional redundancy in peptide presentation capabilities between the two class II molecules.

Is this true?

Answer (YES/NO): NO